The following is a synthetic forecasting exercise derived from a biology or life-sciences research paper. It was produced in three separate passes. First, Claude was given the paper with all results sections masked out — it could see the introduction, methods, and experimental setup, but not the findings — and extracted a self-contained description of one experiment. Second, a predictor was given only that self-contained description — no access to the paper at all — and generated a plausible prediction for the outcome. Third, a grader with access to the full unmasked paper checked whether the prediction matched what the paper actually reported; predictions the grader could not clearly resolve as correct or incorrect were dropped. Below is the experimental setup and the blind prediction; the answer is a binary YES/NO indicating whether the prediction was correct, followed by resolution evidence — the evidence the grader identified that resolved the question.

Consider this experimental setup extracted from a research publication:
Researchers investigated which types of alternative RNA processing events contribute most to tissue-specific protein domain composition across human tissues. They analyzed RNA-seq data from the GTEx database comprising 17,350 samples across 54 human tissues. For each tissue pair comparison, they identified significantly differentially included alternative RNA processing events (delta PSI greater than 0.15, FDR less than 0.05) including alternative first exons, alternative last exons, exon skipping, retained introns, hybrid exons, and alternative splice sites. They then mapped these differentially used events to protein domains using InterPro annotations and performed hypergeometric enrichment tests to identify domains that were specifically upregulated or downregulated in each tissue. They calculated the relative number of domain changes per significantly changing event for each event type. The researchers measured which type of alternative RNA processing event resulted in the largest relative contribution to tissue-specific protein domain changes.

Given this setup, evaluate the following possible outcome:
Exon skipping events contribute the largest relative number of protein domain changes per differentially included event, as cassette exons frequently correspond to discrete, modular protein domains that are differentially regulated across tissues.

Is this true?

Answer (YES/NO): NO